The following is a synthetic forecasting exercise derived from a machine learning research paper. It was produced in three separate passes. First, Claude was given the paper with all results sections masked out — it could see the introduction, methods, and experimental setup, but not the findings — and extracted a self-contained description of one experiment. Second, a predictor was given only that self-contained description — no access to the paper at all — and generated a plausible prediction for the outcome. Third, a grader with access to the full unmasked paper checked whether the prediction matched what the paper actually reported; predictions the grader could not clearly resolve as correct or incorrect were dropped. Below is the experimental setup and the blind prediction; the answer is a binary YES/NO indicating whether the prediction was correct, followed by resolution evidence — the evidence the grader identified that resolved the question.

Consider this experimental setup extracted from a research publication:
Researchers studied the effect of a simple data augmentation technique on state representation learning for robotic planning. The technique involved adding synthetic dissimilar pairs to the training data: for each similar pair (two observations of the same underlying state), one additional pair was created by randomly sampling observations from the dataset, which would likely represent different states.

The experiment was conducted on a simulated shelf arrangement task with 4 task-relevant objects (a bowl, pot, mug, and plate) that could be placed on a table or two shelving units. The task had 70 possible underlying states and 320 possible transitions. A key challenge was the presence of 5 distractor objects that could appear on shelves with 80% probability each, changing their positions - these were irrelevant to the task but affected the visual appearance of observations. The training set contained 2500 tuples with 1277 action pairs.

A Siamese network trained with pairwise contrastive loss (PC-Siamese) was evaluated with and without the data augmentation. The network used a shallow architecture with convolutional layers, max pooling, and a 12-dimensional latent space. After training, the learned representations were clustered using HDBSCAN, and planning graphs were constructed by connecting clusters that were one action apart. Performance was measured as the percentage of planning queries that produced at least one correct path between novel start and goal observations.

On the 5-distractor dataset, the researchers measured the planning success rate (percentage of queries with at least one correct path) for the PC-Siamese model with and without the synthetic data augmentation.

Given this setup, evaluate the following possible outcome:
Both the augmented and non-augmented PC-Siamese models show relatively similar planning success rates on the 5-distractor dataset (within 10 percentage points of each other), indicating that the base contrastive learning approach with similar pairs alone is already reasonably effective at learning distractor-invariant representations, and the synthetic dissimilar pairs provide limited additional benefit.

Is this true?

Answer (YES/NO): NO